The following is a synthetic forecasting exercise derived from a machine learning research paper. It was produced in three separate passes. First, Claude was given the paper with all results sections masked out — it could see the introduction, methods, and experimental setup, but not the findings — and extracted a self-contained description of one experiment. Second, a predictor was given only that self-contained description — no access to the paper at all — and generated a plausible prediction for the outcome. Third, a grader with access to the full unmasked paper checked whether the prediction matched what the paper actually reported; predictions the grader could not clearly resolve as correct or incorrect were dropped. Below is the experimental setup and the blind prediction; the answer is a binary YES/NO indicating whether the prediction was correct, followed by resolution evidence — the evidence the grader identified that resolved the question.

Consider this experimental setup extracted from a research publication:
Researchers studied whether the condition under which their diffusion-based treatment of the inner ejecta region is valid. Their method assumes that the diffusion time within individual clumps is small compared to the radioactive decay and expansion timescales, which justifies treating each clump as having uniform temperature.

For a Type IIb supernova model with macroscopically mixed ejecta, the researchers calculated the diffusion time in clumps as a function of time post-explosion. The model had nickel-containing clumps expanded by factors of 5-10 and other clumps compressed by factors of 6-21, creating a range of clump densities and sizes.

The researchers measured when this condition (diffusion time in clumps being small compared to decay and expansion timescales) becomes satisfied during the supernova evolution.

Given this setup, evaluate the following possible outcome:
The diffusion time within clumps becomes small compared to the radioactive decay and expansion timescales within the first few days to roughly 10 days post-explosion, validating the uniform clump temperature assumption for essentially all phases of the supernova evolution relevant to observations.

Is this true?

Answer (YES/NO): YES